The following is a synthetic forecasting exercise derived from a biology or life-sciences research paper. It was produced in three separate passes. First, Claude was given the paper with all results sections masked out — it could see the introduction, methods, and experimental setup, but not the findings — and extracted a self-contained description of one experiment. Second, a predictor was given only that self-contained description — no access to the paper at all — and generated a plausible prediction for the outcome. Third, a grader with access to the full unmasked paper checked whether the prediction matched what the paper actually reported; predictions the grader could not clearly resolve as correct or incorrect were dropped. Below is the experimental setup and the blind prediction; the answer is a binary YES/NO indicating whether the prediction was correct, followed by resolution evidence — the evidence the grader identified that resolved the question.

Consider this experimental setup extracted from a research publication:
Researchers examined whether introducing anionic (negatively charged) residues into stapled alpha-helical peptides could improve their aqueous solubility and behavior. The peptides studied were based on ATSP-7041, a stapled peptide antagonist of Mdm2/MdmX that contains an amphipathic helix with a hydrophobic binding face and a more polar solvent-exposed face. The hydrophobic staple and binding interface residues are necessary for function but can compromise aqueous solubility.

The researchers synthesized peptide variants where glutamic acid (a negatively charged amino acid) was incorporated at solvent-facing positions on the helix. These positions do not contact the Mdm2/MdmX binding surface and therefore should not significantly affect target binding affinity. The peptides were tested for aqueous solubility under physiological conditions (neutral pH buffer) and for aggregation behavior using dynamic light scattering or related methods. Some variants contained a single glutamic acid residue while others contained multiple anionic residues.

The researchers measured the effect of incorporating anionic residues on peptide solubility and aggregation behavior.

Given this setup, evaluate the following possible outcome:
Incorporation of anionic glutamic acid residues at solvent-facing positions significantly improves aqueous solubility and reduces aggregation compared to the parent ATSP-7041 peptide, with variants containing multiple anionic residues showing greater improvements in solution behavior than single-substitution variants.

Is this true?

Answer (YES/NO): NO